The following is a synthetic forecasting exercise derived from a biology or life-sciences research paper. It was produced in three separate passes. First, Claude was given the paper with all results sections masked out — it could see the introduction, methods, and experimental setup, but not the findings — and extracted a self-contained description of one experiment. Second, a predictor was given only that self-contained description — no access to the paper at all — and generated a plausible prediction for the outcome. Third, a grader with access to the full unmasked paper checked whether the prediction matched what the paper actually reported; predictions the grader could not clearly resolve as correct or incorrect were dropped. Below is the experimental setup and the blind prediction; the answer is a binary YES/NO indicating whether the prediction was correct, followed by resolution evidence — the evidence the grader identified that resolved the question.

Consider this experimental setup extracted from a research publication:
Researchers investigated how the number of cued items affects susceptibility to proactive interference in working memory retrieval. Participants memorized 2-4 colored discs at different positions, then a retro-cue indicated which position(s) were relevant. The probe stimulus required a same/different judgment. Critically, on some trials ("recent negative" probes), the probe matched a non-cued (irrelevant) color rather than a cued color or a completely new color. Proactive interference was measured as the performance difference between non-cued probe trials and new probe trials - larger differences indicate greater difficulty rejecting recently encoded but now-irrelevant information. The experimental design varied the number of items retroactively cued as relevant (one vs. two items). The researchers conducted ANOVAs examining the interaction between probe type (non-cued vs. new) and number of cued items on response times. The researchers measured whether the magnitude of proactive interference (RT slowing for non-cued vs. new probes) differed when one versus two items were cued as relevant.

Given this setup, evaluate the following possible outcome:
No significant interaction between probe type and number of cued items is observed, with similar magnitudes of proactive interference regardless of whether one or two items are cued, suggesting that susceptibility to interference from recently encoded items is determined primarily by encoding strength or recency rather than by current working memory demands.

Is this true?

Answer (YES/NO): NO